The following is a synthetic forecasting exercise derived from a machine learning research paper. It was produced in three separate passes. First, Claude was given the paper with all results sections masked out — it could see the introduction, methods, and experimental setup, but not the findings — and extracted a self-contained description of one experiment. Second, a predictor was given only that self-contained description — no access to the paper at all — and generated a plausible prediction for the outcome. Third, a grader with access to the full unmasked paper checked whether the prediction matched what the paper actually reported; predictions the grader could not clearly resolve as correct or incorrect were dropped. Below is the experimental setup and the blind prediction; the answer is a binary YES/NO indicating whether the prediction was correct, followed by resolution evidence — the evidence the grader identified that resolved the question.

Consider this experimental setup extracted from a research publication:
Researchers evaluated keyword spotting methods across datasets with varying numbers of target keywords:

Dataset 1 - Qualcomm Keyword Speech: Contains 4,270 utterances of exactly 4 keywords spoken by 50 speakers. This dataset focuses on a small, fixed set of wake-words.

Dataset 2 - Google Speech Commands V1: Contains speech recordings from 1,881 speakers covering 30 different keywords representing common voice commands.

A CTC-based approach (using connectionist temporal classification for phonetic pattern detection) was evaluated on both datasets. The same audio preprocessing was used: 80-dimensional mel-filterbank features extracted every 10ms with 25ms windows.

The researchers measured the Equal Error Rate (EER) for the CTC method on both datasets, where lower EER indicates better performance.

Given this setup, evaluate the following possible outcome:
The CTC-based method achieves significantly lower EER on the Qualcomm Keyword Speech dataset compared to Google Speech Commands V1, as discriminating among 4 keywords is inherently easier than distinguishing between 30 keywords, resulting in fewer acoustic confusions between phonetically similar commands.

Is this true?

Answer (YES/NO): YES